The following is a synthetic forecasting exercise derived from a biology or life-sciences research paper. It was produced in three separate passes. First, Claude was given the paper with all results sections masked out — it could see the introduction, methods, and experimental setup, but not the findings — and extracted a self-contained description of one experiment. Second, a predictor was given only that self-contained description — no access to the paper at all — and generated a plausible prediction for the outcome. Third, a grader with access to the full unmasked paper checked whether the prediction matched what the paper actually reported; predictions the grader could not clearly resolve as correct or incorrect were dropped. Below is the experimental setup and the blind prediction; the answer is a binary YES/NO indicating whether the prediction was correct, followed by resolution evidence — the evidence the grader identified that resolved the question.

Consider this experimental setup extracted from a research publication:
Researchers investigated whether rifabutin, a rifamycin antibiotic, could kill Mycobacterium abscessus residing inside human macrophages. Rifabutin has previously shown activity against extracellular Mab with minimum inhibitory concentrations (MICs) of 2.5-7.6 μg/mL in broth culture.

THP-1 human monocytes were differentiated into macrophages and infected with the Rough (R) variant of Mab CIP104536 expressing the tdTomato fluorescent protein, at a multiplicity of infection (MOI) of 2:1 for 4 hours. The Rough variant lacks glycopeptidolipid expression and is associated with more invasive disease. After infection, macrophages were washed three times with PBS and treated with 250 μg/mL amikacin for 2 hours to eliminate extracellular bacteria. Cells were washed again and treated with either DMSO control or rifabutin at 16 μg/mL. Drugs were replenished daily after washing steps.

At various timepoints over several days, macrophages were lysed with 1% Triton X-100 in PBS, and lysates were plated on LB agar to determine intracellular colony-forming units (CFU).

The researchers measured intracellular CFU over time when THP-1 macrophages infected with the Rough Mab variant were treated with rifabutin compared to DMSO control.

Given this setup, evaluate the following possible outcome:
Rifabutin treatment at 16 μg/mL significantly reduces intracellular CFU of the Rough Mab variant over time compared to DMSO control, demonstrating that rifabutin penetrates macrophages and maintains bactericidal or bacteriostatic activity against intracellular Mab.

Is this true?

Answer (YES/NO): YES